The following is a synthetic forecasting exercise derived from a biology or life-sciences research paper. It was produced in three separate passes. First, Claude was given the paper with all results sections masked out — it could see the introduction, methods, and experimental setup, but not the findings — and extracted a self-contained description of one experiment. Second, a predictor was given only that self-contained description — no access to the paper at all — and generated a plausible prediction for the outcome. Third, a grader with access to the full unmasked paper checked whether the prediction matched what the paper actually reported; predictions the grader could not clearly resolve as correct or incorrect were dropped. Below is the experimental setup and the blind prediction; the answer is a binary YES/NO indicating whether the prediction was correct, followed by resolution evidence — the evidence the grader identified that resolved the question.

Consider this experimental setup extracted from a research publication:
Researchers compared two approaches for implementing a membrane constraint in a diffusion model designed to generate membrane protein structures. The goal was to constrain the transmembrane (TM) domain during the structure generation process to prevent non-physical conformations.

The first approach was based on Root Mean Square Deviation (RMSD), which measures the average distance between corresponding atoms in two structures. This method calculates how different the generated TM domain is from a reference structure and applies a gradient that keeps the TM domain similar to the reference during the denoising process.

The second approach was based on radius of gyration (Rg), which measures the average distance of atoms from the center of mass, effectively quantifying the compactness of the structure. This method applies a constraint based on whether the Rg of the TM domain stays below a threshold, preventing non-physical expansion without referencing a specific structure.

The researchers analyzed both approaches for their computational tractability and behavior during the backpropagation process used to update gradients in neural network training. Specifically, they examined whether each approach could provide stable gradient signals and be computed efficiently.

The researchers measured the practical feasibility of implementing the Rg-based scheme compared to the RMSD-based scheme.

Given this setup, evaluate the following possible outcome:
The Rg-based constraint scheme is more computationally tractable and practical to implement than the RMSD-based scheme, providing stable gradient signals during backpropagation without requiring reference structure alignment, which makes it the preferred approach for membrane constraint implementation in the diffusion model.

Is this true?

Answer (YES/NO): NO